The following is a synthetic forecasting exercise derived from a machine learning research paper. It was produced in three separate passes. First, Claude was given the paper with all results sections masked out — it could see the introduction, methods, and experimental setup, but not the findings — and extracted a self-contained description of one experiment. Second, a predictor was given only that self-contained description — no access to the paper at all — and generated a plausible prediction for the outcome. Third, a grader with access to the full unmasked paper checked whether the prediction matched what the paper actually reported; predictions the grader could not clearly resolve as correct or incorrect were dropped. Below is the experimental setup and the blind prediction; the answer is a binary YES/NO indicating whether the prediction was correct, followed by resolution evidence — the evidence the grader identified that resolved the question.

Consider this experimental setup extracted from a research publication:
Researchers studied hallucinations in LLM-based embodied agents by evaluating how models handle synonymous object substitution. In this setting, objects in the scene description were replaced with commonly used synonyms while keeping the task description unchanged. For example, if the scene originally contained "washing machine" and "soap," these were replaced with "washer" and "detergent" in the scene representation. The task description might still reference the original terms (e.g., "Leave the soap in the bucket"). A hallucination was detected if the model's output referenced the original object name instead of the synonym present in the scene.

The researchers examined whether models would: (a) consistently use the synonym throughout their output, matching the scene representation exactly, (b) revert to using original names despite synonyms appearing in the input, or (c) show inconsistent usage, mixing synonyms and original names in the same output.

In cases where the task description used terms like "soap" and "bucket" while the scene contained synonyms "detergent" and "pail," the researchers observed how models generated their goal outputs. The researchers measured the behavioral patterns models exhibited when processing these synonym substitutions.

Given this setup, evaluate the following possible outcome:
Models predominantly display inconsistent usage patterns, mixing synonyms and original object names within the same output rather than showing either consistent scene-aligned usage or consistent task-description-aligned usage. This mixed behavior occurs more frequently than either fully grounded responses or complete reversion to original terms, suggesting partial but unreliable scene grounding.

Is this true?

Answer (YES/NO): NO